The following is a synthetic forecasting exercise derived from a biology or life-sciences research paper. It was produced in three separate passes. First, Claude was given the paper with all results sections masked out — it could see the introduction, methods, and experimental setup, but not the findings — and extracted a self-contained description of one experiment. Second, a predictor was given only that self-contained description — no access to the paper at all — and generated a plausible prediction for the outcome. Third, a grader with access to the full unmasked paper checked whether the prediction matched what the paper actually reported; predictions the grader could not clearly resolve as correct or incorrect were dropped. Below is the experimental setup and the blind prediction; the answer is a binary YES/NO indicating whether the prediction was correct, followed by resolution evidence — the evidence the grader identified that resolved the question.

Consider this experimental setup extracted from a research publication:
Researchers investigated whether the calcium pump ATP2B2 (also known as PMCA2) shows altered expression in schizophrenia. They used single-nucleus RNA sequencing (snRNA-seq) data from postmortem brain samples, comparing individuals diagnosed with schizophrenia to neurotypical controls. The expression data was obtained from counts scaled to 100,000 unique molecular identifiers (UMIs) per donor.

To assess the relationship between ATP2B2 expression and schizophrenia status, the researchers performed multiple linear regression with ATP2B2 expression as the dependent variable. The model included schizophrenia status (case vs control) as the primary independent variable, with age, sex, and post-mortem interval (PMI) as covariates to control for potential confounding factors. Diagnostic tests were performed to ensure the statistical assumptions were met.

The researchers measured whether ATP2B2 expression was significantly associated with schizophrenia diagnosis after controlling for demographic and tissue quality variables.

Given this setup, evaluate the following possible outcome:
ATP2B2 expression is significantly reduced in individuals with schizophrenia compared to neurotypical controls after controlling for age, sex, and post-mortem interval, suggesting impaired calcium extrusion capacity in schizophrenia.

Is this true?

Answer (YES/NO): YES